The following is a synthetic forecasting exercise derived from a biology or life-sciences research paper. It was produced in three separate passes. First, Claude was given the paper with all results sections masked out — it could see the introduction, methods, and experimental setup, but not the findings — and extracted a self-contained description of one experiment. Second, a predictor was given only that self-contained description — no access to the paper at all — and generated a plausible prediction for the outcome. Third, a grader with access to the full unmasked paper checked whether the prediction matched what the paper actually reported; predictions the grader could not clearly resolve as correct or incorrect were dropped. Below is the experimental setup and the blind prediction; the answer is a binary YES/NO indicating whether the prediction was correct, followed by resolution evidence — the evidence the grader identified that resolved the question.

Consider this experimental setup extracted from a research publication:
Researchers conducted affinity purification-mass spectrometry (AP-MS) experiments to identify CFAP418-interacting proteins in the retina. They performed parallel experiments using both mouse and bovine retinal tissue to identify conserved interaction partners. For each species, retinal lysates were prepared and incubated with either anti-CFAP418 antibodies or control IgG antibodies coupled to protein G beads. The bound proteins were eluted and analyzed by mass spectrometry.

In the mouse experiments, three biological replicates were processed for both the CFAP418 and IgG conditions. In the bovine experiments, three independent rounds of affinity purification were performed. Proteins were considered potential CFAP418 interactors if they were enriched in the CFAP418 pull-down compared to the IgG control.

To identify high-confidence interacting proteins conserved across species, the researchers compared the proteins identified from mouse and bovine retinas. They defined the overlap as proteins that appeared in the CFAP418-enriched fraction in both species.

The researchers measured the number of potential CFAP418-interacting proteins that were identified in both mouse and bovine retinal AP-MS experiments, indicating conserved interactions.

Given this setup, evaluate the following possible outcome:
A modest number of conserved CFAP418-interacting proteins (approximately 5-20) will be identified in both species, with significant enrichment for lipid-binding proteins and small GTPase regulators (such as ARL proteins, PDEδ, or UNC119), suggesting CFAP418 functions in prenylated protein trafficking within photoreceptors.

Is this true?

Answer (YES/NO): NO